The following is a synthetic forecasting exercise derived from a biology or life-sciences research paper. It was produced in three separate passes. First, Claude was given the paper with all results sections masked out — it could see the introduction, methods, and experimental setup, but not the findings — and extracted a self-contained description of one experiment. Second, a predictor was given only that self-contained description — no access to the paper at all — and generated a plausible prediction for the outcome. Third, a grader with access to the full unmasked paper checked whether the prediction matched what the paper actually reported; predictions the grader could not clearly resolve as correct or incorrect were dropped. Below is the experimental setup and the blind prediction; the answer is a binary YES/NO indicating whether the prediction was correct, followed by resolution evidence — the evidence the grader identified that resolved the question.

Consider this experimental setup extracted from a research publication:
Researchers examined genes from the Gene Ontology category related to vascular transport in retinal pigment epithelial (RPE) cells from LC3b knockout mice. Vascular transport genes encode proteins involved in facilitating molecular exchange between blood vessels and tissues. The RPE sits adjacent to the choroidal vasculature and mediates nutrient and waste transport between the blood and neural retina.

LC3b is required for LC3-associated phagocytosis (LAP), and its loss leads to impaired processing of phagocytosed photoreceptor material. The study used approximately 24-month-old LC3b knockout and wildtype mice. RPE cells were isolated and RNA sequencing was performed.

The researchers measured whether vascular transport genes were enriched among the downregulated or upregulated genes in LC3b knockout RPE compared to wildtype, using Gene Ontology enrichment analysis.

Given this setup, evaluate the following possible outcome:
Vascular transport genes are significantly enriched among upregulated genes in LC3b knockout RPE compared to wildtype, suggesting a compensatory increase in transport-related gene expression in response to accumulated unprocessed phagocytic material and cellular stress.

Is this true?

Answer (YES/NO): NO